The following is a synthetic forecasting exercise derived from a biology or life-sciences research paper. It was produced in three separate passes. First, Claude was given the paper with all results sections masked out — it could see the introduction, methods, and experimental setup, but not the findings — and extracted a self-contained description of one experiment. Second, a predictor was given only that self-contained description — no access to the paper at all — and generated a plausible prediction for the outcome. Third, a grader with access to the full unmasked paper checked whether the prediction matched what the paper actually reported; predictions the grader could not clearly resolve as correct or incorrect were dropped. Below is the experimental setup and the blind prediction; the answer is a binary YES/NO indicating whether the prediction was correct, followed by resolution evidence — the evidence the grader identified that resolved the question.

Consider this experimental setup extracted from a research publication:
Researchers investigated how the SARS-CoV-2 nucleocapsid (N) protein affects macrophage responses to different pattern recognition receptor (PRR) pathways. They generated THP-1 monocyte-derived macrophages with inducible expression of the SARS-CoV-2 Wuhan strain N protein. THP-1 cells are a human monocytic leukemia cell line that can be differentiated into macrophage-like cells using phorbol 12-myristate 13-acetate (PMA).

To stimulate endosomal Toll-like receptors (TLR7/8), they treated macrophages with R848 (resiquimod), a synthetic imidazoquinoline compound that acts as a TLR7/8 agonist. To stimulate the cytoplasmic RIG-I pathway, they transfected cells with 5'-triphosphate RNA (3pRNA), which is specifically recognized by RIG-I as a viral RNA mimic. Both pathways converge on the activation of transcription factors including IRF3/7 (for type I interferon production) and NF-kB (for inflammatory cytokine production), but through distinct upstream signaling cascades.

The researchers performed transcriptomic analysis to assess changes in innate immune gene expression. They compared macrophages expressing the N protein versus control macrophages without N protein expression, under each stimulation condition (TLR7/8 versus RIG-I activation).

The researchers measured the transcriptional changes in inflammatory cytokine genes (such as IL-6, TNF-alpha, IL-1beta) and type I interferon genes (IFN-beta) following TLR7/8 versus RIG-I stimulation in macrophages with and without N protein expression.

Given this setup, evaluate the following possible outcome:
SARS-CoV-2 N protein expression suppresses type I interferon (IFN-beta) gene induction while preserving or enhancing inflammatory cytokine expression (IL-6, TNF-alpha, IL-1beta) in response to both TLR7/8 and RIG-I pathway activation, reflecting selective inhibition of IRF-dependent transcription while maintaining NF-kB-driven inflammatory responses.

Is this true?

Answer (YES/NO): NO